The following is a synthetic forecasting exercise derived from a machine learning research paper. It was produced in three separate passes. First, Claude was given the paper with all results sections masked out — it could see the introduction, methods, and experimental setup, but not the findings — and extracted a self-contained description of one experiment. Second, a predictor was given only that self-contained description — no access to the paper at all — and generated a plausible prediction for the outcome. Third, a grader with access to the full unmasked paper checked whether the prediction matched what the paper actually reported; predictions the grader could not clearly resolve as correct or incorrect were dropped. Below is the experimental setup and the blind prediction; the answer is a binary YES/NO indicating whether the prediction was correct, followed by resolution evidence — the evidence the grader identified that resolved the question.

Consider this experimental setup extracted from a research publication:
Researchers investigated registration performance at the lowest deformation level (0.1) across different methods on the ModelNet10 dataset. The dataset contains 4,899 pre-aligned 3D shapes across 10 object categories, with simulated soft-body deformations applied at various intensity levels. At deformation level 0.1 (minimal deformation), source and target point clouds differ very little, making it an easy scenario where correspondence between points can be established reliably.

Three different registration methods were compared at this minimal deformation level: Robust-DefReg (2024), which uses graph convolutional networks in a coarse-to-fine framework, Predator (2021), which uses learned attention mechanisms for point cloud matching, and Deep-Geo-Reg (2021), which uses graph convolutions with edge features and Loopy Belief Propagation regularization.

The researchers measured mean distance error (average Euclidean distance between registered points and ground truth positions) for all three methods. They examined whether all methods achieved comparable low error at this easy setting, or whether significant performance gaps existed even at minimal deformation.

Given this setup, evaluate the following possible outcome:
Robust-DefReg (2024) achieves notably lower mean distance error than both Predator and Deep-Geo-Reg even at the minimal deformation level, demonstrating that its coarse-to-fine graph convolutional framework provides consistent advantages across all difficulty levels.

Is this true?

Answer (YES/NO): NO